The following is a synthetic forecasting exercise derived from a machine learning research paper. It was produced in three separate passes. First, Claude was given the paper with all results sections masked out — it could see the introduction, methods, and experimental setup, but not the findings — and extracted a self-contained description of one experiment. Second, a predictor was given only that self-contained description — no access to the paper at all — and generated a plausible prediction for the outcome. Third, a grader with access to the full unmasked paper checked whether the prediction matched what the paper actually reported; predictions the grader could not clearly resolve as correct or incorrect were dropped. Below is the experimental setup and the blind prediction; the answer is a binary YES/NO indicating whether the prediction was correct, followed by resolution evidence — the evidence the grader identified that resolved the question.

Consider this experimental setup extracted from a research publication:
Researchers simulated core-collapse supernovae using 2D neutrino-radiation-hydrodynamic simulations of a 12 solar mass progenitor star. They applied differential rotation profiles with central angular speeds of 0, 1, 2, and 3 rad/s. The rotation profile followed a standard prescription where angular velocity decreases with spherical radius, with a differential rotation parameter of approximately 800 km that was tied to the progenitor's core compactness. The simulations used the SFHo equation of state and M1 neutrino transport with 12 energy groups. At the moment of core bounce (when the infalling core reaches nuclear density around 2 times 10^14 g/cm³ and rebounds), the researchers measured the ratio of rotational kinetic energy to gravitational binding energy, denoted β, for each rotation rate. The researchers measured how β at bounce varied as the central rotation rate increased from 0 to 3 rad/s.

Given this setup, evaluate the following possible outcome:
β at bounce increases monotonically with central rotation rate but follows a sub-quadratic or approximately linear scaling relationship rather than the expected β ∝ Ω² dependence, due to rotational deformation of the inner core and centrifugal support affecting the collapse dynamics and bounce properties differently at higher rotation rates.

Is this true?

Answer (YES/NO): NO